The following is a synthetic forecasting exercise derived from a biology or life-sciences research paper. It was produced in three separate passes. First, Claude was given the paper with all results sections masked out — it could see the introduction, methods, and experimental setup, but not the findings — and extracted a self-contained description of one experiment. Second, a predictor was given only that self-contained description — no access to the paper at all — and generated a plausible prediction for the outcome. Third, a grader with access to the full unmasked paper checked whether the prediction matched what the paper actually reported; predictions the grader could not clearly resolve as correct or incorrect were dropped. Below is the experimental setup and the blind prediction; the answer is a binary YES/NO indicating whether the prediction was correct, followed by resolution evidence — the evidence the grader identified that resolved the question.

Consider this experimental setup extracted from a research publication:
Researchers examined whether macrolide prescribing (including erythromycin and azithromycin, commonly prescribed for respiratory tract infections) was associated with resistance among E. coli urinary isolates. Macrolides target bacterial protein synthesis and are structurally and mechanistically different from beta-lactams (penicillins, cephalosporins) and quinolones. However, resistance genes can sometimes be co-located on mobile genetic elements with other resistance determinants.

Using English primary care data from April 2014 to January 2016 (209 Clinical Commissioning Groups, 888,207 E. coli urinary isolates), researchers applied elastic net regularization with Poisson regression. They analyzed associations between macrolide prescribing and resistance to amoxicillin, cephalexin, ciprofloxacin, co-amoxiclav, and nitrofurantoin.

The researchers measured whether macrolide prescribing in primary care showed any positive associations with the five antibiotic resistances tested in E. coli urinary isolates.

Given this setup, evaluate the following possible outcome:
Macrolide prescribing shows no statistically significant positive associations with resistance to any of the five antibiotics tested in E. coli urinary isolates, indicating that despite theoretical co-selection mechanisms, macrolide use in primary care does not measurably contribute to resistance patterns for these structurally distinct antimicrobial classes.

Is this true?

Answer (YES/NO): YES